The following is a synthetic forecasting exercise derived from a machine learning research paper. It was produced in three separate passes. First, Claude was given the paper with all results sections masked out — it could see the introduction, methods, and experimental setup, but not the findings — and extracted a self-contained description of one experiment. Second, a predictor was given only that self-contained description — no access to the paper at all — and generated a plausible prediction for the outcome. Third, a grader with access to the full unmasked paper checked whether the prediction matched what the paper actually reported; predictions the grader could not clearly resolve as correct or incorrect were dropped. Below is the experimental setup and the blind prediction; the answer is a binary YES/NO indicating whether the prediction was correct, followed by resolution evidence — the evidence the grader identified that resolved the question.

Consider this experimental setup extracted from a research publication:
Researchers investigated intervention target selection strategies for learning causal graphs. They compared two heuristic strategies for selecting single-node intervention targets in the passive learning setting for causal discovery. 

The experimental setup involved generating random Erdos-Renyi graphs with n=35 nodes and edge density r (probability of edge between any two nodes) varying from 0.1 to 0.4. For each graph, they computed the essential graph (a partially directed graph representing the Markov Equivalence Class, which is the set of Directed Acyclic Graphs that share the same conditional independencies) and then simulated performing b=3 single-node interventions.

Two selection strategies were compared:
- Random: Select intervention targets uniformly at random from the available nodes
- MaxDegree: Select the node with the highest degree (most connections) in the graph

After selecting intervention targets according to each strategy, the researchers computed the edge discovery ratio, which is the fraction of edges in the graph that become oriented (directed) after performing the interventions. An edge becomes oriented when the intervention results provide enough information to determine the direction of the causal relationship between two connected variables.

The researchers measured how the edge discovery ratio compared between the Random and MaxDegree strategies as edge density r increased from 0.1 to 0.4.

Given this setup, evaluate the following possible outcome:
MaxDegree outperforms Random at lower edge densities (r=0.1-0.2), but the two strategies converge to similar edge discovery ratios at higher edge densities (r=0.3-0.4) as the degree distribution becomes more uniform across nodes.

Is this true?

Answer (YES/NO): NO